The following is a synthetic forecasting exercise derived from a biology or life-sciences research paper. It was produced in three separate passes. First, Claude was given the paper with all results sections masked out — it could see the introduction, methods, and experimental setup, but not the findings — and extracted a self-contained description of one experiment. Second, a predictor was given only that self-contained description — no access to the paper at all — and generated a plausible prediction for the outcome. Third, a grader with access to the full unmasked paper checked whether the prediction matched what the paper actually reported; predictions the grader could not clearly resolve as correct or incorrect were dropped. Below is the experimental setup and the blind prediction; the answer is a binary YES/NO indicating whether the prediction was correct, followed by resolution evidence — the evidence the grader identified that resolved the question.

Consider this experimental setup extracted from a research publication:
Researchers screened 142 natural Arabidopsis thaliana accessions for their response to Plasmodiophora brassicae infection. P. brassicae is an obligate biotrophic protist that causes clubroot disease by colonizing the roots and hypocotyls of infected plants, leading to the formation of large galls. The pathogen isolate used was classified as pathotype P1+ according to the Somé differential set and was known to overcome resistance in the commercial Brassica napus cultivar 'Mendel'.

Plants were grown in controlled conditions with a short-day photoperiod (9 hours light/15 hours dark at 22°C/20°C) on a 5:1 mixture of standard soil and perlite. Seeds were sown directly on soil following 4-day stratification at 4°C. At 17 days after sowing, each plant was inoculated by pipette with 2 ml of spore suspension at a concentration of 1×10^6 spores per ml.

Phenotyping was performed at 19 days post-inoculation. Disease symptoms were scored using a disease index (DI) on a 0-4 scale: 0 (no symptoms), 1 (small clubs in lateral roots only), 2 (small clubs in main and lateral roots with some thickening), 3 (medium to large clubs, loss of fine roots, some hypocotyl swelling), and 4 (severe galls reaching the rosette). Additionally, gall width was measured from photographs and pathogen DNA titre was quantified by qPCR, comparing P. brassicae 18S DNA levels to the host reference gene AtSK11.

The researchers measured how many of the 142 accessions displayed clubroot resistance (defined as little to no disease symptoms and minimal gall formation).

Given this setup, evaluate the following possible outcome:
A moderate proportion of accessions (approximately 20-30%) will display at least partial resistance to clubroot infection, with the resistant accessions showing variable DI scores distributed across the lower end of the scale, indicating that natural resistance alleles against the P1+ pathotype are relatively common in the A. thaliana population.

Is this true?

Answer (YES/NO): NO